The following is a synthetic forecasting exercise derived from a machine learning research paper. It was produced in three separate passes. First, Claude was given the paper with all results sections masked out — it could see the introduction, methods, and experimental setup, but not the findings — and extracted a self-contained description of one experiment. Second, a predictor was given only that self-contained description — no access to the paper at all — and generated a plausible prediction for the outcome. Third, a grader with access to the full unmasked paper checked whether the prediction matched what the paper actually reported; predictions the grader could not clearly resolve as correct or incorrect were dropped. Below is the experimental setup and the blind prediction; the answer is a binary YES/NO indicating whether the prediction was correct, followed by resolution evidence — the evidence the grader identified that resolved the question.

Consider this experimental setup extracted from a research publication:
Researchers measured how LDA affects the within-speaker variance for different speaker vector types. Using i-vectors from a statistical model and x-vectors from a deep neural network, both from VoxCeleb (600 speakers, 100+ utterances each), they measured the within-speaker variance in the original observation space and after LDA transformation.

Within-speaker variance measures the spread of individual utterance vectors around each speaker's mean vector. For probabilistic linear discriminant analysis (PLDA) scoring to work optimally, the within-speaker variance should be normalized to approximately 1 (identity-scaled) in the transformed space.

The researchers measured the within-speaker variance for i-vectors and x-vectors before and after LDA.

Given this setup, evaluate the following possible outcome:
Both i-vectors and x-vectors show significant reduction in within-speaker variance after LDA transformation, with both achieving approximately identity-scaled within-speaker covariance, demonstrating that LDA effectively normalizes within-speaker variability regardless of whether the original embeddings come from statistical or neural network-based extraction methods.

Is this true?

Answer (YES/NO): NO